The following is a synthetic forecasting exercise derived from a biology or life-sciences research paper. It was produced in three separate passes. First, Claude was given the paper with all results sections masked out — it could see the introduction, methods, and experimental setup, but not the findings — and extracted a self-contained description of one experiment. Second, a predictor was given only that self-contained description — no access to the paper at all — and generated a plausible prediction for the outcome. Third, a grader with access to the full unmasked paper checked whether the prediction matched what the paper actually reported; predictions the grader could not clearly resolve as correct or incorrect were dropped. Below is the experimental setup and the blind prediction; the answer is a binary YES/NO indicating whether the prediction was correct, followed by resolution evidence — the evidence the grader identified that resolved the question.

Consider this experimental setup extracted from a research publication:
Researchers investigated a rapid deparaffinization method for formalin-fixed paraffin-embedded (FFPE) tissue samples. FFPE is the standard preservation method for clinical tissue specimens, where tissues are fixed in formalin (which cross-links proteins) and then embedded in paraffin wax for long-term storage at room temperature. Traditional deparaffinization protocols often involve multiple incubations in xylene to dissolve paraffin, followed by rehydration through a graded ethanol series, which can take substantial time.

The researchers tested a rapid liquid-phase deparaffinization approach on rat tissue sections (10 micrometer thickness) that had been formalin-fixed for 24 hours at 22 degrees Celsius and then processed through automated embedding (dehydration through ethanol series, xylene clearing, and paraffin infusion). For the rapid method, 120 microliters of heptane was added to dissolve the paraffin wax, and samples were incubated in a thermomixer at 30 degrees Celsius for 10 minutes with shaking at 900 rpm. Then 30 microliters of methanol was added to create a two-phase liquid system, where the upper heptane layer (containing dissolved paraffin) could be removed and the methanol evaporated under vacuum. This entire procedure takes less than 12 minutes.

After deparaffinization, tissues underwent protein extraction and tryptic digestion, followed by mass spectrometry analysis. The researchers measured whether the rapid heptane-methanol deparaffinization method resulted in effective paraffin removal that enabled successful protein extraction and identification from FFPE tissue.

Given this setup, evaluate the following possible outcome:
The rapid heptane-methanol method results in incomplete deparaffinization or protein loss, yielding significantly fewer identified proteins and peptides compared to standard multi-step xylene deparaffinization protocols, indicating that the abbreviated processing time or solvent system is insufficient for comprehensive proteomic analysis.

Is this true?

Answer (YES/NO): NO